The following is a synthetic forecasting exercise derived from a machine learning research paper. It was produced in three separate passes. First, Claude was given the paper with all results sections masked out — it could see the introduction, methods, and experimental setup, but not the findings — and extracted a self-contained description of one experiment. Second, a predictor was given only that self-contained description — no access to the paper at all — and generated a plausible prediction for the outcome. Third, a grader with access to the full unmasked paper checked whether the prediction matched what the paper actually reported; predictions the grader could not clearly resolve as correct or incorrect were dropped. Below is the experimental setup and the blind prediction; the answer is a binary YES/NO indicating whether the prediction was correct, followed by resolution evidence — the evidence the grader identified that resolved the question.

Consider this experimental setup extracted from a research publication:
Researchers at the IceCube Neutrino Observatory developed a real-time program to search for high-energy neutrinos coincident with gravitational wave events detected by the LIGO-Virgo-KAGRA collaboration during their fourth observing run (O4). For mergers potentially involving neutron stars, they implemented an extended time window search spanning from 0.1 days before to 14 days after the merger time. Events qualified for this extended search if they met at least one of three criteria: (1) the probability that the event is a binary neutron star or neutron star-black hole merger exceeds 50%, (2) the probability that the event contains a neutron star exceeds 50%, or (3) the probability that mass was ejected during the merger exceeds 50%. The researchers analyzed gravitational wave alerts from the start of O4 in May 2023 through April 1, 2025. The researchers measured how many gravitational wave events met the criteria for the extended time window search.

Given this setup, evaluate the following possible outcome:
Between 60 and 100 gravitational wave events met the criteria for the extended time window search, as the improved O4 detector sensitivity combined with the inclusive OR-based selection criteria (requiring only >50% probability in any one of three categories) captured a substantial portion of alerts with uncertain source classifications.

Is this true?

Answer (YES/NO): NO